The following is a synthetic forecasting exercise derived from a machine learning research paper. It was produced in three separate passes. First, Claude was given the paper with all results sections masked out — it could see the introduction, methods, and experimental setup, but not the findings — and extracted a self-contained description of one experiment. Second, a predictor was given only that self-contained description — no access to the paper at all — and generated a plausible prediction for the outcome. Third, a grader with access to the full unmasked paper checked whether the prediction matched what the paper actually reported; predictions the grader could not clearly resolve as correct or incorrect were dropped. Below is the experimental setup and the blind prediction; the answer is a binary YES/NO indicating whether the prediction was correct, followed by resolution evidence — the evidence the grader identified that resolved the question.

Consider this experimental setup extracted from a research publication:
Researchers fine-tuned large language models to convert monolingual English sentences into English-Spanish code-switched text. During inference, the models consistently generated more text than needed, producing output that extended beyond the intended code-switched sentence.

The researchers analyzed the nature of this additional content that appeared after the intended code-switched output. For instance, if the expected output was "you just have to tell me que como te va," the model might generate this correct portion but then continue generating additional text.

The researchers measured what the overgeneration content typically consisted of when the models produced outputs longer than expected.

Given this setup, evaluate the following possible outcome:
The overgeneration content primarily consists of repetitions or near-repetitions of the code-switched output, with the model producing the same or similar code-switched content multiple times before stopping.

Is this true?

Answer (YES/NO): NO